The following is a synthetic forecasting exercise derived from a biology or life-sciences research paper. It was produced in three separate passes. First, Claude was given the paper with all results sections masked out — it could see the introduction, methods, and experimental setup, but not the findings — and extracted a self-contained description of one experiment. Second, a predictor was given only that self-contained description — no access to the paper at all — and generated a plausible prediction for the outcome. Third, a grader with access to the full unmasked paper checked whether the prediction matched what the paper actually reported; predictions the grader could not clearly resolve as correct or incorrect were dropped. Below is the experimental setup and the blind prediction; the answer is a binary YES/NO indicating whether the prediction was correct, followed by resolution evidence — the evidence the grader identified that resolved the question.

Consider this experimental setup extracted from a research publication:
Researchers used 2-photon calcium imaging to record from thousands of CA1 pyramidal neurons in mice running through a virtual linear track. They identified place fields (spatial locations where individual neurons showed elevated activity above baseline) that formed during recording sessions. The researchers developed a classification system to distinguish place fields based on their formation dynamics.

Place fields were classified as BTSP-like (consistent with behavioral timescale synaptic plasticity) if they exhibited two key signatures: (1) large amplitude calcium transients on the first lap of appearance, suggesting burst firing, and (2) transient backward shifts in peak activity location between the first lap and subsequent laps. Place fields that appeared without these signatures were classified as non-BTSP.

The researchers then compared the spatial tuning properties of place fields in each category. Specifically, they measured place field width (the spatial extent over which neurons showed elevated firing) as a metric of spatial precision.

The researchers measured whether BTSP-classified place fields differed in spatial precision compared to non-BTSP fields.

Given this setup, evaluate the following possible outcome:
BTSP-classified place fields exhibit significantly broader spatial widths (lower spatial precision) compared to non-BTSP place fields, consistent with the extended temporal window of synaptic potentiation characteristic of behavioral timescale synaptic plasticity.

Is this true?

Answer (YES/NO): YES